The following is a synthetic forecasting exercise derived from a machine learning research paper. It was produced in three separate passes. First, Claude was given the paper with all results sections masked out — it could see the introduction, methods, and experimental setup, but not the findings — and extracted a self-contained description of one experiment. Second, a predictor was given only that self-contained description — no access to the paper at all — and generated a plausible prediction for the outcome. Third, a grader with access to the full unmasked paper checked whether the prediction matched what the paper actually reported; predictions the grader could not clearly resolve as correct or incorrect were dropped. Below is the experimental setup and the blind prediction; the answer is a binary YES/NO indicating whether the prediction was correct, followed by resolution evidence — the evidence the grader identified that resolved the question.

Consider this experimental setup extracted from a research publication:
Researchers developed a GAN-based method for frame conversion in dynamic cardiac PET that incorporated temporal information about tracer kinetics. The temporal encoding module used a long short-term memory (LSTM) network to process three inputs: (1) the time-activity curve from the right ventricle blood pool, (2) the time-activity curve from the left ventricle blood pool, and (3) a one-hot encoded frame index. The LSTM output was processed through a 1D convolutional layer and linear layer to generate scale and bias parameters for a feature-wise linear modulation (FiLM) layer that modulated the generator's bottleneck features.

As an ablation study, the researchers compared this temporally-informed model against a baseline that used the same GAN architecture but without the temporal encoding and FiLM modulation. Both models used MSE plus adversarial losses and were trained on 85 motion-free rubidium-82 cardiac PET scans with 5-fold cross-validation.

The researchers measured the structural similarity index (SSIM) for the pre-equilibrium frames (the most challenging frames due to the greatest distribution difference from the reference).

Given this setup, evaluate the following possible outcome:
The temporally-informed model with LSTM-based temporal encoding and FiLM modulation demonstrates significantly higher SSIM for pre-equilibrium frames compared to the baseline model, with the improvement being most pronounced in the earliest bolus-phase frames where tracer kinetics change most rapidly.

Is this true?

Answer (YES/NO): NO